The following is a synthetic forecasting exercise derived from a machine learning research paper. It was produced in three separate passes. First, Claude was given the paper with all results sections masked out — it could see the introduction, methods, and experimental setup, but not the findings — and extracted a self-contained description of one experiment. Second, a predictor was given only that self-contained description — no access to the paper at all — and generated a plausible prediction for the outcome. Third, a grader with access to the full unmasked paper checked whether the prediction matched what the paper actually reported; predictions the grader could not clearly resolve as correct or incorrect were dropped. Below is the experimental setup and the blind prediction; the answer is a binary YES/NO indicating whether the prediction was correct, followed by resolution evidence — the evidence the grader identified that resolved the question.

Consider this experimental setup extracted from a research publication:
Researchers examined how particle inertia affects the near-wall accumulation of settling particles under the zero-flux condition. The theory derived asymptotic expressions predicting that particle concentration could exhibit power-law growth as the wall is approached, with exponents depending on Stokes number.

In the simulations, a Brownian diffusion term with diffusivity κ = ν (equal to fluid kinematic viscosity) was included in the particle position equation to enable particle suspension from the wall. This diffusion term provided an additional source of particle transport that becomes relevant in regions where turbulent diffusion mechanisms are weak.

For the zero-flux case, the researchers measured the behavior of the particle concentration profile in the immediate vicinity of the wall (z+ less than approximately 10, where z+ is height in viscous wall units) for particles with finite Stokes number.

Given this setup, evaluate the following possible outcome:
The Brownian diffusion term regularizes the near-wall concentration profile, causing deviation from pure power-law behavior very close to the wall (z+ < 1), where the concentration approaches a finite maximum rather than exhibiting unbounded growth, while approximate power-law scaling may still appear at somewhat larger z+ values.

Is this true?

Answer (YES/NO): NO